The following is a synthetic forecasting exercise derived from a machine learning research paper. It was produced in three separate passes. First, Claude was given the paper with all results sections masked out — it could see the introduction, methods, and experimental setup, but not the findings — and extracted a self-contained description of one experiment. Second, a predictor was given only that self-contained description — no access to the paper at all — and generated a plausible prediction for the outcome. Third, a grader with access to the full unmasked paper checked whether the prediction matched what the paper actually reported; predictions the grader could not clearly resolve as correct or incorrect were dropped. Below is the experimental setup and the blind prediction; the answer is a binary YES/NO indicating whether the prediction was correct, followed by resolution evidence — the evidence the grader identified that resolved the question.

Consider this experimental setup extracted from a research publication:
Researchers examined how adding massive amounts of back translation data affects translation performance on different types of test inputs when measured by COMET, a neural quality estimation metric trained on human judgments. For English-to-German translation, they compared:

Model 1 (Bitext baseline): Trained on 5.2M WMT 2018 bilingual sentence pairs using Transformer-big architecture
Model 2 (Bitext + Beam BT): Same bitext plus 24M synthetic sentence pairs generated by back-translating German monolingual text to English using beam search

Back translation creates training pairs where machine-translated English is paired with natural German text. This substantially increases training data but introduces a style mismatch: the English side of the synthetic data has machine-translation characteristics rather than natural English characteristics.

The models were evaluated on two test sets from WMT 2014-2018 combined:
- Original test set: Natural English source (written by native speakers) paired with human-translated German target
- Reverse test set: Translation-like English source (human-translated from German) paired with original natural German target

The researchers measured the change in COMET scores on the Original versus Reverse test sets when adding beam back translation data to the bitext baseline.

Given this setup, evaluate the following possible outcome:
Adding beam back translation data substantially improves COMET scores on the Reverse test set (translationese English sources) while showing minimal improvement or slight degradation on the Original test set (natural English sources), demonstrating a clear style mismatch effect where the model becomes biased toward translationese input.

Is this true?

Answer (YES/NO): NO